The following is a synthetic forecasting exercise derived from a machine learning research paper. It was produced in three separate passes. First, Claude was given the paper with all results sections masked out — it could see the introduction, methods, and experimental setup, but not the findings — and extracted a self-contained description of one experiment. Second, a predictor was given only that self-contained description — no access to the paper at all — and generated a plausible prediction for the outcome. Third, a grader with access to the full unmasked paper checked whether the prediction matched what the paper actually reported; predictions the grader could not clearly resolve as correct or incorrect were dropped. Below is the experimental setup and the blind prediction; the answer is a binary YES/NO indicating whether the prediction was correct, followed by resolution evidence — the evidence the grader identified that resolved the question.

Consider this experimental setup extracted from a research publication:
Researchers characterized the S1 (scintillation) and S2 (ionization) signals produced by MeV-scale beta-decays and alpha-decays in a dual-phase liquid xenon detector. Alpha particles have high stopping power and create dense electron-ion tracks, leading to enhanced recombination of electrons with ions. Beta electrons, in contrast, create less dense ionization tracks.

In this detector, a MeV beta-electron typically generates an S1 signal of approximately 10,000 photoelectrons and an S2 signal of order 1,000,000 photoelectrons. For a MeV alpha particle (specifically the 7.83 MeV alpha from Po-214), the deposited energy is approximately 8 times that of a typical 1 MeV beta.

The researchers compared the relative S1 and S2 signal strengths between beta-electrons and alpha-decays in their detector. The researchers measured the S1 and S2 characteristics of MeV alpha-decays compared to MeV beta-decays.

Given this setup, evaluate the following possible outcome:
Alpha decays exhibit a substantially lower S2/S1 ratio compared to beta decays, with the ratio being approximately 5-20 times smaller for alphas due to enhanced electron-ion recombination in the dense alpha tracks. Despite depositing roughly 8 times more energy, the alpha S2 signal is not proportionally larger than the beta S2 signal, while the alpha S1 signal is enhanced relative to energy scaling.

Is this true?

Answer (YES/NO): NO